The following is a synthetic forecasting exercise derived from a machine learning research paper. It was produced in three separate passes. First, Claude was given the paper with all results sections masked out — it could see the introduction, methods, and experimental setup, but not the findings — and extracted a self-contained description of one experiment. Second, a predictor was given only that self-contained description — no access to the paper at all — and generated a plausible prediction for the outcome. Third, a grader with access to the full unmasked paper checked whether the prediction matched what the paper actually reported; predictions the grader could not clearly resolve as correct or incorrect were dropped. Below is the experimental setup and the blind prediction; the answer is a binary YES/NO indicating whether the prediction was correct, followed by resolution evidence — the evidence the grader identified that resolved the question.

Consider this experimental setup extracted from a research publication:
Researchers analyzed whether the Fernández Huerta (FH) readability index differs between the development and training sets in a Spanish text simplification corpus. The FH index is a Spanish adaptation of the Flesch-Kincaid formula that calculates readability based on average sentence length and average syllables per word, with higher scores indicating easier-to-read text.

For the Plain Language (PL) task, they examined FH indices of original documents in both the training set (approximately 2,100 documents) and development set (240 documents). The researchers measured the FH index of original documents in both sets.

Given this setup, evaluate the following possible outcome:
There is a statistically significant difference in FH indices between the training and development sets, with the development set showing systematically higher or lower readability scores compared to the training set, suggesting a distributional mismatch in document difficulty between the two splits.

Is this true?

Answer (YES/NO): NO